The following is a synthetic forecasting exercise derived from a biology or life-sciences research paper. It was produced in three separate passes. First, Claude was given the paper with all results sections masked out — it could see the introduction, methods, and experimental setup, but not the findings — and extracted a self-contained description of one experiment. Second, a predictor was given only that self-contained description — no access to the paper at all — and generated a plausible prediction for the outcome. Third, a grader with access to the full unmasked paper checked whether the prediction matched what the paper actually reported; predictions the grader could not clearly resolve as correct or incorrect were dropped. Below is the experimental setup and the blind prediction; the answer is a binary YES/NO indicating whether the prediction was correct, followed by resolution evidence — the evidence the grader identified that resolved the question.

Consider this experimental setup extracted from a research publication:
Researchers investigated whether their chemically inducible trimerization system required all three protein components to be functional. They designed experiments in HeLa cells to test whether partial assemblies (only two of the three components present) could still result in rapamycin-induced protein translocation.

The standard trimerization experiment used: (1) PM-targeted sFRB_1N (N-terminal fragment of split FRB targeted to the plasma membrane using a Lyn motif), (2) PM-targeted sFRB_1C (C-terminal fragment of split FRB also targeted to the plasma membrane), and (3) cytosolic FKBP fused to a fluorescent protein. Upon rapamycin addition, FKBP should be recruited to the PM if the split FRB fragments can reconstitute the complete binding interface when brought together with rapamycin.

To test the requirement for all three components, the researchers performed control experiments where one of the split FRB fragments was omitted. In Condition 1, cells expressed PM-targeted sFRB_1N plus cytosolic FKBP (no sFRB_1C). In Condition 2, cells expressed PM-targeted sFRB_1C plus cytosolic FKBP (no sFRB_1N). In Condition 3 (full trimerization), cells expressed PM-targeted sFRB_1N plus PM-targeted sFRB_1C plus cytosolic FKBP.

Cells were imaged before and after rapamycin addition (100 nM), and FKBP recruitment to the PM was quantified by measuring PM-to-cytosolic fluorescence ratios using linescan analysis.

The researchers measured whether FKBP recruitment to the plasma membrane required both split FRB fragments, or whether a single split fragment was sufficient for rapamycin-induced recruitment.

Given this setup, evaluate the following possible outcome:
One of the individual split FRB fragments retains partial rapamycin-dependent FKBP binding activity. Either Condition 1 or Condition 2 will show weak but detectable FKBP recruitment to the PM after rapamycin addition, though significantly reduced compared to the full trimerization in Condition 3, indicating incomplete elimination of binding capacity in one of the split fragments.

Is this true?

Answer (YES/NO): NO